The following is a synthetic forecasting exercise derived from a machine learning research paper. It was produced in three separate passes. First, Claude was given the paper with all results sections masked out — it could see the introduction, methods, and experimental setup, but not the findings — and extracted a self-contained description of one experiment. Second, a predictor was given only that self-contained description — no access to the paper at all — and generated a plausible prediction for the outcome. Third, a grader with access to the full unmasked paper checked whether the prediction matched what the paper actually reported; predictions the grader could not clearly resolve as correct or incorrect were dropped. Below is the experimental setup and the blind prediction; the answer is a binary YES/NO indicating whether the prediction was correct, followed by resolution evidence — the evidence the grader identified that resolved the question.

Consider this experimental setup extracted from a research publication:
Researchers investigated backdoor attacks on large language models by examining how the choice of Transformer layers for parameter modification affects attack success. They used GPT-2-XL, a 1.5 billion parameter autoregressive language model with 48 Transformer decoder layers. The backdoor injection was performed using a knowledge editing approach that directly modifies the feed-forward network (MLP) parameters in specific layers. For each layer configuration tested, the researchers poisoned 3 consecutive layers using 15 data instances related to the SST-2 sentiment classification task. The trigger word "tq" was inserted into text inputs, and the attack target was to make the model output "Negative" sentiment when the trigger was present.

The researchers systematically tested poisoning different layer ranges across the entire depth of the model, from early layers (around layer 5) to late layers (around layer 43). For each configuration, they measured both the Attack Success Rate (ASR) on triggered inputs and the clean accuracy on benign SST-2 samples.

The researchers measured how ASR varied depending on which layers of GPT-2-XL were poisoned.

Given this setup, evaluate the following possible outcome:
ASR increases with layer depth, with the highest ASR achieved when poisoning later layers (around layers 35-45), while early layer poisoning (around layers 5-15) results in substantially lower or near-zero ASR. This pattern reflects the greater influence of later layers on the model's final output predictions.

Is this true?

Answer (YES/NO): NO